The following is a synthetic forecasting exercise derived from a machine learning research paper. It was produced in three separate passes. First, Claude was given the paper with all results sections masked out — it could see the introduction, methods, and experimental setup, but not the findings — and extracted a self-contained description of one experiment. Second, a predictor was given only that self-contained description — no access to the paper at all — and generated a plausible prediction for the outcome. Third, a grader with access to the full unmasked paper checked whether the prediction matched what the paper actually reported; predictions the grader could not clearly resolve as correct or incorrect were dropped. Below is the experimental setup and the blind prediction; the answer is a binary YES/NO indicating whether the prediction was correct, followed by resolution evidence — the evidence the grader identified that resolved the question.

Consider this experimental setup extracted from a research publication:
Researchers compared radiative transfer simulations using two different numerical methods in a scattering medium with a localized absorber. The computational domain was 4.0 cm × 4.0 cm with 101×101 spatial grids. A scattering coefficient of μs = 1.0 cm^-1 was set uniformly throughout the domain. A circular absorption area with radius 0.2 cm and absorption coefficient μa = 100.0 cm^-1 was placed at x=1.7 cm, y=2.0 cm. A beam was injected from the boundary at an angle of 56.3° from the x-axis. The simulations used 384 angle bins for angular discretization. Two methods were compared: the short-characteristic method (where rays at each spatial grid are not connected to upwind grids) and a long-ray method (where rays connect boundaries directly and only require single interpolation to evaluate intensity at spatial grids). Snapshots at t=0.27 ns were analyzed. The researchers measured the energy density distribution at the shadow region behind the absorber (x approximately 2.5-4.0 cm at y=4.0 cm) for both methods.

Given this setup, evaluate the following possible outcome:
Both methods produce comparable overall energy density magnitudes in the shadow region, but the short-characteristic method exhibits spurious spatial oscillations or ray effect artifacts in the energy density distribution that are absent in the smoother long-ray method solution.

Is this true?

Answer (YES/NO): NO